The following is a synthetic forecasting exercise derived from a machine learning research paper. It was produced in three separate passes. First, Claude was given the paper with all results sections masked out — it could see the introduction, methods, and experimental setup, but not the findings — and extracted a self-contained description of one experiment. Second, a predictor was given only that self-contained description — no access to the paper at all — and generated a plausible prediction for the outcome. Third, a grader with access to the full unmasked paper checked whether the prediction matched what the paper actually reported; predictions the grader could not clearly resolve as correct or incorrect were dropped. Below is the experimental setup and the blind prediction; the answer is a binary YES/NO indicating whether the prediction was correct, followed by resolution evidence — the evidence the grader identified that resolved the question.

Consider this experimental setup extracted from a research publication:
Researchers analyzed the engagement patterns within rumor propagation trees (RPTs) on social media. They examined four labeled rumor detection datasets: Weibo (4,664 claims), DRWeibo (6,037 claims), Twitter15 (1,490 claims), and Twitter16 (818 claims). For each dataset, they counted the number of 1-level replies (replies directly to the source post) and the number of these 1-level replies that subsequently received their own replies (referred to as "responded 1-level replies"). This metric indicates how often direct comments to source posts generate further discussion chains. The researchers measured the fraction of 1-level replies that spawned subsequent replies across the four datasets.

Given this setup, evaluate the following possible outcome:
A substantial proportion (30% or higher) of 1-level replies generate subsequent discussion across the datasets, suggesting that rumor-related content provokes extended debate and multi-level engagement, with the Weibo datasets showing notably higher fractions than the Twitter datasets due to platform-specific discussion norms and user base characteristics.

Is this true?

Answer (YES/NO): NO